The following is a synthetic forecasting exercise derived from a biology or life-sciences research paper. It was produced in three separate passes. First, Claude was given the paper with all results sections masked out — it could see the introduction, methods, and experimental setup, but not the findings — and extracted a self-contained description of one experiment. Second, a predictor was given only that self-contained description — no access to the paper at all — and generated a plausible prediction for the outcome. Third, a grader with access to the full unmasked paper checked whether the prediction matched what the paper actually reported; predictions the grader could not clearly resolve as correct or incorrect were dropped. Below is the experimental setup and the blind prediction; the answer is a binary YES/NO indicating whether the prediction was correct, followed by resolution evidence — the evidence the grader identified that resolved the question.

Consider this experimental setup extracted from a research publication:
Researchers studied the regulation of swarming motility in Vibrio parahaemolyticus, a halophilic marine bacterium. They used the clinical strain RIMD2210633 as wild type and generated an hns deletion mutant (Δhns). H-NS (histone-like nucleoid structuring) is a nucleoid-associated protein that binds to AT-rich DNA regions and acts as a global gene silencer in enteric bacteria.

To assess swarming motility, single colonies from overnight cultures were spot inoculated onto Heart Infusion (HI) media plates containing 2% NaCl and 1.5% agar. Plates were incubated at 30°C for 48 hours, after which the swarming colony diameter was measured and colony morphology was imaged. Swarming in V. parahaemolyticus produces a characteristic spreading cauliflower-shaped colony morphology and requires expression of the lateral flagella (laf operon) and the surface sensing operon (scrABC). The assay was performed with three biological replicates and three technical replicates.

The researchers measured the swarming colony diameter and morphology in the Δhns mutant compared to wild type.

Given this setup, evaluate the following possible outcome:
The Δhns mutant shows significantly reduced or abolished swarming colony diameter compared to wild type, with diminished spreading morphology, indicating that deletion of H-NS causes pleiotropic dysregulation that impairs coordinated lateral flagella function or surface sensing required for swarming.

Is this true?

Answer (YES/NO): NO